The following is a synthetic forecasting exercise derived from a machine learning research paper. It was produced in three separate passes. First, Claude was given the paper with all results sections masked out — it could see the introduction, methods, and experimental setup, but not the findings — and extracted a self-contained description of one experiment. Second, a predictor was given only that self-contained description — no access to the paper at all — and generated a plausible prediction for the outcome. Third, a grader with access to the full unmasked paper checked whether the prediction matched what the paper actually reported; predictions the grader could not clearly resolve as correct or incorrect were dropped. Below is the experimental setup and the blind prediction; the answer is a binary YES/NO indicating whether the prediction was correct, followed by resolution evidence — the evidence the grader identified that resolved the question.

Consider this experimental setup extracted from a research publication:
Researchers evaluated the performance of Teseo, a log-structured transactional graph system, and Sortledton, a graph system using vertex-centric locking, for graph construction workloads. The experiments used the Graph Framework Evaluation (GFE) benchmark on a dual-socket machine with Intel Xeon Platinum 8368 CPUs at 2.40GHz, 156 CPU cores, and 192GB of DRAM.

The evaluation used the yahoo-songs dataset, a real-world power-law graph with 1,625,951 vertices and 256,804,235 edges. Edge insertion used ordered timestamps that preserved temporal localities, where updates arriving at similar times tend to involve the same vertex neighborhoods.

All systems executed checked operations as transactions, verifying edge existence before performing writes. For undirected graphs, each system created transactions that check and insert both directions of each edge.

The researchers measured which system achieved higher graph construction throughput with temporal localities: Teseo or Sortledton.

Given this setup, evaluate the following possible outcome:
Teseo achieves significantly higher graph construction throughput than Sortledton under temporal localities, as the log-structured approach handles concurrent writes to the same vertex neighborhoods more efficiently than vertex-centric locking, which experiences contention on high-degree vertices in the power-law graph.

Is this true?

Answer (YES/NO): NO